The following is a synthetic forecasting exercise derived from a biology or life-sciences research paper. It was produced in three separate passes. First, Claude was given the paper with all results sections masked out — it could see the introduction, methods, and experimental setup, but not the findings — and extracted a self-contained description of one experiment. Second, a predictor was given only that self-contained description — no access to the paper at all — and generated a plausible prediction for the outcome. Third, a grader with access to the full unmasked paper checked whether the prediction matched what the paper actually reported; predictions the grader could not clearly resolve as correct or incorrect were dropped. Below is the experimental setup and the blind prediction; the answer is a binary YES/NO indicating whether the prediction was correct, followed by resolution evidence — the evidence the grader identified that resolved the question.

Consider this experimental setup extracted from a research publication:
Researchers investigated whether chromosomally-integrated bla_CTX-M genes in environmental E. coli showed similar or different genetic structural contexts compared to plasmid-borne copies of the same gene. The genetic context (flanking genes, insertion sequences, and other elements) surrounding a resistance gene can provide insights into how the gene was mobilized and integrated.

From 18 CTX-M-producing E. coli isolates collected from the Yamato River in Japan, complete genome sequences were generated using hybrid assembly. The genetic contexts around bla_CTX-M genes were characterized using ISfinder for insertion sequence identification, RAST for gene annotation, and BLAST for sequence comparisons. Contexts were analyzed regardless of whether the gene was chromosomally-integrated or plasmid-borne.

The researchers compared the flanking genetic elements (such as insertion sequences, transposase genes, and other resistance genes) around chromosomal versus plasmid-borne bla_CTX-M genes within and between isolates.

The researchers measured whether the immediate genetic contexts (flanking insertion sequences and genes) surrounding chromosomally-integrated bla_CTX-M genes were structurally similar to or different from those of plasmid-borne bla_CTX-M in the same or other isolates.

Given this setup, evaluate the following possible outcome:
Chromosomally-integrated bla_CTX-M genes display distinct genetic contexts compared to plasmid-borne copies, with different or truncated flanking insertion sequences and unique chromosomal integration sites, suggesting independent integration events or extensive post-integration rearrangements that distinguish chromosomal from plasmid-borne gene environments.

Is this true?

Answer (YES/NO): NO